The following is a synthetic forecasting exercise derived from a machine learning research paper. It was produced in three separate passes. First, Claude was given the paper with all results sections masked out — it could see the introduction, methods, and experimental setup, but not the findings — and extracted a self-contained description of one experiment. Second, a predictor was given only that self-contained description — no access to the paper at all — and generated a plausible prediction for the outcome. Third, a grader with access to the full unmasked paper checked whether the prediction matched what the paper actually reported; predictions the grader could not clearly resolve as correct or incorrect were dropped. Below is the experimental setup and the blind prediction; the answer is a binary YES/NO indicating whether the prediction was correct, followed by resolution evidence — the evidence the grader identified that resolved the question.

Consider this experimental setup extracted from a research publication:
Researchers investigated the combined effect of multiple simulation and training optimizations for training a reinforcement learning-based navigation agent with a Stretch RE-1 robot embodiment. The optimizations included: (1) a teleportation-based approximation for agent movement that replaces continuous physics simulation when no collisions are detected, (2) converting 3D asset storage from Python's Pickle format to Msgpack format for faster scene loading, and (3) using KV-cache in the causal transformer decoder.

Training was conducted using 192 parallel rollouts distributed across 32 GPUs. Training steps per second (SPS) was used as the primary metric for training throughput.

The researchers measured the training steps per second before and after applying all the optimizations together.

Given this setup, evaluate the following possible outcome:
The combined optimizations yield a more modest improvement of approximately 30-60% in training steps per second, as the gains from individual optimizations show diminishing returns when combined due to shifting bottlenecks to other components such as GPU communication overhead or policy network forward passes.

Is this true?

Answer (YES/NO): NO